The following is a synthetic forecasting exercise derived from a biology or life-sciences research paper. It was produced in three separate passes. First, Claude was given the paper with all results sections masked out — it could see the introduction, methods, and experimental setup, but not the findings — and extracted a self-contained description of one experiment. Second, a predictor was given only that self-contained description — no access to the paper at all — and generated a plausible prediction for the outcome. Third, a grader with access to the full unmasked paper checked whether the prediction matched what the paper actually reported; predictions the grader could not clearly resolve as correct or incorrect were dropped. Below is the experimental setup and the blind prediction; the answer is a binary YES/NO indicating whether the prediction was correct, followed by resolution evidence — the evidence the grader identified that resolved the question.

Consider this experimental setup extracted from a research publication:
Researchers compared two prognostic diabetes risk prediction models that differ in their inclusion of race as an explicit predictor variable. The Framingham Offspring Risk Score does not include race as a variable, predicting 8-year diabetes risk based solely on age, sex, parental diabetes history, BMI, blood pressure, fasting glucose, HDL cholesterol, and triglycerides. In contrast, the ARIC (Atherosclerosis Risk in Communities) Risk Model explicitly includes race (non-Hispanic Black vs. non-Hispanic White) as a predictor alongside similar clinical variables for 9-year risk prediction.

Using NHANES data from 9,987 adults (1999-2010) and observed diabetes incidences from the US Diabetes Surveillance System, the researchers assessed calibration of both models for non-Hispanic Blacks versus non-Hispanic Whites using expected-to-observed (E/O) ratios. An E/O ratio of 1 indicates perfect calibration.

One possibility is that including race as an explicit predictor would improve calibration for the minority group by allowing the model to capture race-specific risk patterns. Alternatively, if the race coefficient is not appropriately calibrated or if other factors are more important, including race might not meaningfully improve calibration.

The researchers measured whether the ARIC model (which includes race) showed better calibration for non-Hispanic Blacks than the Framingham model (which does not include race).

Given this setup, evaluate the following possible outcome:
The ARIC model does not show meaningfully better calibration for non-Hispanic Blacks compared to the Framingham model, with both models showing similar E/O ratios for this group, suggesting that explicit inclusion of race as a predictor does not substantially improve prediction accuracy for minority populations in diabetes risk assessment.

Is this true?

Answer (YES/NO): NO